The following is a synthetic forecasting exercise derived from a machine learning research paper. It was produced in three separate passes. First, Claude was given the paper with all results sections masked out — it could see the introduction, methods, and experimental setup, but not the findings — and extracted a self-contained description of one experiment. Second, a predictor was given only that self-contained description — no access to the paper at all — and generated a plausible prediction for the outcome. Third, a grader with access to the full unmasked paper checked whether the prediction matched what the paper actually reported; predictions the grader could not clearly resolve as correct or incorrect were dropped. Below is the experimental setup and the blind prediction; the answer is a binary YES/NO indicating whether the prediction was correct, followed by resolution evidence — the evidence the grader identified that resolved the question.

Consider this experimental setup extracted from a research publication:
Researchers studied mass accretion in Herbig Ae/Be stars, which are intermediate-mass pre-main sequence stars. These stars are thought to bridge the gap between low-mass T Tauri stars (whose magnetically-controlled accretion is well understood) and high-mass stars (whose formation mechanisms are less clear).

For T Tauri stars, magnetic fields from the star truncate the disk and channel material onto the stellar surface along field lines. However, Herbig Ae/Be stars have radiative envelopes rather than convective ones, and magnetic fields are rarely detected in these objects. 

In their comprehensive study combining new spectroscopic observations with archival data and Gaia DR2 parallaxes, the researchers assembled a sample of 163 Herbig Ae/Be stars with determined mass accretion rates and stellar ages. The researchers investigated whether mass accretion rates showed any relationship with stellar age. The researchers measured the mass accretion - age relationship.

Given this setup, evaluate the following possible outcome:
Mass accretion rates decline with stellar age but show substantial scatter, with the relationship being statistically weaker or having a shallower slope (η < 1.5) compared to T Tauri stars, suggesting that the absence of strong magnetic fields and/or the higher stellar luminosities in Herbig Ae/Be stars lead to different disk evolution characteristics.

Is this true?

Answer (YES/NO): NO